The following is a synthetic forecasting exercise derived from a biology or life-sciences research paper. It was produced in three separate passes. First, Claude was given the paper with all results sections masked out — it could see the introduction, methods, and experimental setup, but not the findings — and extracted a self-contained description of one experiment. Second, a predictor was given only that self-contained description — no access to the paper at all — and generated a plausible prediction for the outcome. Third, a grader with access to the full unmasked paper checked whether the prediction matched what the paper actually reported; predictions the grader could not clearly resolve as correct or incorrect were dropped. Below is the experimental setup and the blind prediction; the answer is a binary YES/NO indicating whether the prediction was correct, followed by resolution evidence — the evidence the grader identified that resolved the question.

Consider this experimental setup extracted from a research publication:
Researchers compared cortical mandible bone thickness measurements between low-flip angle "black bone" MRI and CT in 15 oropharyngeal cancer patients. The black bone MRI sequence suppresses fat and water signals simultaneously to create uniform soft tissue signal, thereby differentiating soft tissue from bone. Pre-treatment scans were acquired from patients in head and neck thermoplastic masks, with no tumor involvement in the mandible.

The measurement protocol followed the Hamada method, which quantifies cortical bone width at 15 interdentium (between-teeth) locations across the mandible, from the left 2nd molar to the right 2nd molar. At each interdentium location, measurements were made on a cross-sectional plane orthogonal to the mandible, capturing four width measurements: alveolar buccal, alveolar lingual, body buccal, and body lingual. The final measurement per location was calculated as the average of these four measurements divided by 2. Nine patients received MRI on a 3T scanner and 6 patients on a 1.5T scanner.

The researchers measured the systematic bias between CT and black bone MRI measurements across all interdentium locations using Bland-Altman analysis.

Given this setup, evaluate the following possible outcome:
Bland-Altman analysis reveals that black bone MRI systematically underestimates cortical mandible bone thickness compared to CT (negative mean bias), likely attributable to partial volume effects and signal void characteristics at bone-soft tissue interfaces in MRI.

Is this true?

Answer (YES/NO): NO